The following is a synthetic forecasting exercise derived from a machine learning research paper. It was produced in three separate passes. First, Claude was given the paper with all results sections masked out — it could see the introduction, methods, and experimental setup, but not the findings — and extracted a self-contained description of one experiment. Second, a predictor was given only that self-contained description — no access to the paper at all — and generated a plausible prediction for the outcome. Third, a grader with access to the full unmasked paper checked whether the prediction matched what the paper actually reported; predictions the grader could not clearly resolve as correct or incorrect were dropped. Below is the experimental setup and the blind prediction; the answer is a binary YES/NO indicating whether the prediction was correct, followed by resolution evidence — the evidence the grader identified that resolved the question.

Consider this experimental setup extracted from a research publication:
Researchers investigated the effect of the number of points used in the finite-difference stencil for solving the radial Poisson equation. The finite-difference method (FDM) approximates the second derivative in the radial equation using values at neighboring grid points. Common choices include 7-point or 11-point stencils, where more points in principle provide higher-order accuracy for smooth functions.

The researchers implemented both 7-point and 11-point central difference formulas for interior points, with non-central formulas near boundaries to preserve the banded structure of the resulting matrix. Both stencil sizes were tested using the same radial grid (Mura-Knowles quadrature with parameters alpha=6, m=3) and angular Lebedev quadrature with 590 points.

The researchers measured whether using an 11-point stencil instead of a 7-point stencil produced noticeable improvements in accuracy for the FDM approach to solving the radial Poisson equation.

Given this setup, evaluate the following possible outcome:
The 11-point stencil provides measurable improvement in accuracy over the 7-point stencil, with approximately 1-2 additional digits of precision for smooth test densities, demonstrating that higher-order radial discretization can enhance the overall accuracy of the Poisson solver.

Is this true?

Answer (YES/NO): NO